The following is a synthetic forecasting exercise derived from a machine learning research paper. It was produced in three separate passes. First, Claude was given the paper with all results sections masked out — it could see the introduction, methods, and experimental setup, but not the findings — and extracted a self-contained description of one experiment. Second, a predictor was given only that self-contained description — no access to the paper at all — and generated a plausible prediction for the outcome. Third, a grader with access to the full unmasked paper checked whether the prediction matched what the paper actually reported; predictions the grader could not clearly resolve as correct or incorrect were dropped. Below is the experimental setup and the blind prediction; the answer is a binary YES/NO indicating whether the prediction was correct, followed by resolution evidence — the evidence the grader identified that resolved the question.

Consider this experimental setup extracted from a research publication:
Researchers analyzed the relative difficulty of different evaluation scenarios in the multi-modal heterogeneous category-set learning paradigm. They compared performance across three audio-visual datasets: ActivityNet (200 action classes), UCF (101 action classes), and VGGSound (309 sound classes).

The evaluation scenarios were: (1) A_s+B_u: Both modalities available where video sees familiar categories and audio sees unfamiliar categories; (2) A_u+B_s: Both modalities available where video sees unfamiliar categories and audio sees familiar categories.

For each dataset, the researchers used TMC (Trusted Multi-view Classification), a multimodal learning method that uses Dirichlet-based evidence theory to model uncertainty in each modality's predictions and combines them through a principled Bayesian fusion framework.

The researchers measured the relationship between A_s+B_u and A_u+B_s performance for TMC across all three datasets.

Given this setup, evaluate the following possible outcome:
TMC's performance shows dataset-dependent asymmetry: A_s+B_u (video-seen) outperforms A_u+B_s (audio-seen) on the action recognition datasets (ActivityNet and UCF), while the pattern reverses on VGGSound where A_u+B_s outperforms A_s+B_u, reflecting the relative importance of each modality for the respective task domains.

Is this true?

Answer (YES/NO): NO